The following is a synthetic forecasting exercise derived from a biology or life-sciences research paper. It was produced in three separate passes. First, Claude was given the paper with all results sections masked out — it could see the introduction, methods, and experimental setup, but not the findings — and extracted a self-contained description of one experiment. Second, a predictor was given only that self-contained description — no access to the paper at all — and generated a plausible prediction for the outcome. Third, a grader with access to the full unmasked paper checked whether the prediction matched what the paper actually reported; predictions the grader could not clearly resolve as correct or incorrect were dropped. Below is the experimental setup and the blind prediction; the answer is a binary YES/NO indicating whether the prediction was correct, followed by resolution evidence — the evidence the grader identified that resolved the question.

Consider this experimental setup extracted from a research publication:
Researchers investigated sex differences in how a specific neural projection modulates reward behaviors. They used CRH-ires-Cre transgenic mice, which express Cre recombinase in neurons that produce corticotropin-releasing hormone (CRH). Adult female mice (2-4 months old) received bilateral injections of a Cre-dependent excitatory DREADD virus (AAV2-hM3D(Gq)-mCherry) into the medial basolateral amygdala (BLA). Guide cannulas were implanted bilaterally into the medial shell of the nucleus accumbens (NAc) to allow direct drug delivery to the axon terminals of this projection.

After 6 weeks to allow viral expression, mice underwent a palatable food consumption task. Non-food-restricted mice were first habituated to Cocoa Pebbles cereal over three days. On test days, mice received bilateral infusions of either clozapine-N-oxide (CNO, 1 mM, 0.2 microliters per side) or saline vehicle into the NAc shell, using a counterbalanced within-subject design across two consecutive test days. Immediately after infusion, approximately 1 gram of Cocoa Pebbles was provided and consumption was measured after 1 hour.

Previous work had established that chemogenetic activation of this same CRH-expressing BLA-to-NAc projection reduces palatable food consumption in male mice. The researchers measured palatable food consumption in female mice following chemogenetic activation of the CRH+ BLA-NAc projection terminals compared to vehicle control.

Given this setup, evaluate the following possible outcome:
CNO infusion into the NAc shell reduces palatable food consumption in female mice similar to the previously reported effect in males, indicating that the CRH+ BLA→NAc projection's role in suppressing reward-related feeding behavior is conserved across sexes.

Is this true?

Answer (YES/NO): NO